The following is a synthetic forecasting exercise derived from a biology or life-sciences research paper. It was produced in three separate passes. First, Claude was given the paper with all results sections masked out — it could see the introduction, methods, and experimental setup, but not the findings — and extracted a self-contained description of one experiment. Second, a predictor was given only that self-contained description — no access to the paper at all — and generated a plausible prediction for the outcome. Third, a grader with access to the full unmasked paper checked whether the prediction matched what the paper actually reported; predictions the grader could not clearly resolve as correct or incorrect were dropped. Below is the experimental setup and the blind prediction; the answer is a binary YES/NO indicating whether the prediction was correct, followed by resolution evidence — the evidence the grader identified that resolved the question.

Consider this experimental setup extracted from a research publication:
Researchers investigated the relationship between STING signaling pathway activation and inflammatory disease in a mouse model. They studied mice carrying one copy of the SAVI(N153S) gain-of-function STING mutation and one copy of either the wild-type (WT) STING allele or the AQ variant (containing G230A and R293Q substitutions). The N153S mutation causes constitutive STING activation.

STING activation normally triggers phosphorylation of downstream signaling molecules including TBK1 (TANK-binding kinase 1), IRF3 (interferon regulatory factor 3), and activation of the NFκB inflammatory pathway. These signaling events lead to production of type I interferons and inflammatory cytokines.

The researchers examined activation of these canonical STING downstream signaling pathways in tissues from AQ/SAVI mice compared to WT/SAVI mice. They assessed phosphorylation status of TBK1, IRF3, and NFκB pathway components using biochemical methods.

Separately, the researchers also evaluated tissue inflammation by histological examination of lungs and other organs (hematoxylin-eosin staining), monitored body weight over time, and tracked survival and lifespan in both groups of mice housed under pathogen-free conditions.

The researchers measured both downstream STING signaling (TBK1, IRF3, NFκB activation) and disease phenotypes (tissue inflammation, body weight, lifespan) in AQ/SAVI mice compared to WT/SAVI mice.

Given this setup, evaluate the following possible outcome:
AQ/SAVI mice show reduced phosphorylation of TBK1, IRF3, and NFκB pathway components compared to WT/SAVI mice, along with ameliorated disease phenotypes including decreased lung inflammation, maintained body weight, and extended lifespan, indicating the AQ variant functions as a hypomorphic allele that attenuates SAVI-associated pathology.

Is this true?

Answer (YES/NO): NO